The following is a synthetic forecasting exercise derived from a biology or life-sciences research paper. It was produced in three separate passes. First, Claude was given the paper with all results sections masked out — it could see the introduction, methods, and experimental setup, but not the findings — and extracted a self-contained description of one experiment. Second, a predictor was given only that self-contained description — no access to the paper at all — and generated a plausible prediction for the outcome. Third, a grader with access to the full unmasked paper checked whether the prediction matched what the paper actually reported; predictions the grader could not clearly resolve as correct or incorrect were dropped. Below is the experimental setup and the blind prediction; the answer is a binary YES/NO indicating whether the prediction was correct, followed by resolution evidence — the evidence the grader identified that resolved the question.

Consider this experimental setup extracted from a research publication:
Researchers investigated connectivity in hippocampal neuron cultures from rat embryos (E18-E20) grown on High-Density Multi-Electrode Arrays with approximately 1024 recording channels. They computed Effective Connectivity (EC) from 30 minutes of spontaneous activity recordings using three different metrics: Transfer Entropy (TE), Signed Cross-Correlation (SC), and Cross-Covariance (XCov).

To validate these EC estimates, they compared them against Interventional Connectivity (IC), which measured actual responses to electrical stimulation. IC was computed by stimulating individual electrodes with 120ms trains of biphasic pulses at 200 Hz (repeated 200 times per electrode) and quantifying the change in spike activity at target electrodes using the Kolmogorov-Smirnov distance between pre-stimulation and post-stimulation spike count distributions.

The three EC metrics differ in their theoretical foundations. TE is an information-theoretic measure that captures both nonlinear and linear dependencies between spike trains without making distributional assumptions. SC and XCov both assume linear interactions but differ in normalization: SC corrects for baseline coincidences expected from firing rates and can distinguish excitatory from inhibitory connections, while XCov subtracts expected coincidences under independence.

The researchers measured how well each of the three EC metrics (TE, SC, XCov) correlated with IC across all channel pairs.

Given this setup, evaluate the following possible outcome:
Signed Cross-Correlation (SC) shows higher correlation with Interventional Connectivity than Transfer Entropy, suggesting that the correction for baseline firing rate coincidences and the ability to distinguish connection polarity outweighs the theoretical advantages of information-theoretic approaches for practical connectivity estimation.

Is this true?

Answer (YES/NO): NO